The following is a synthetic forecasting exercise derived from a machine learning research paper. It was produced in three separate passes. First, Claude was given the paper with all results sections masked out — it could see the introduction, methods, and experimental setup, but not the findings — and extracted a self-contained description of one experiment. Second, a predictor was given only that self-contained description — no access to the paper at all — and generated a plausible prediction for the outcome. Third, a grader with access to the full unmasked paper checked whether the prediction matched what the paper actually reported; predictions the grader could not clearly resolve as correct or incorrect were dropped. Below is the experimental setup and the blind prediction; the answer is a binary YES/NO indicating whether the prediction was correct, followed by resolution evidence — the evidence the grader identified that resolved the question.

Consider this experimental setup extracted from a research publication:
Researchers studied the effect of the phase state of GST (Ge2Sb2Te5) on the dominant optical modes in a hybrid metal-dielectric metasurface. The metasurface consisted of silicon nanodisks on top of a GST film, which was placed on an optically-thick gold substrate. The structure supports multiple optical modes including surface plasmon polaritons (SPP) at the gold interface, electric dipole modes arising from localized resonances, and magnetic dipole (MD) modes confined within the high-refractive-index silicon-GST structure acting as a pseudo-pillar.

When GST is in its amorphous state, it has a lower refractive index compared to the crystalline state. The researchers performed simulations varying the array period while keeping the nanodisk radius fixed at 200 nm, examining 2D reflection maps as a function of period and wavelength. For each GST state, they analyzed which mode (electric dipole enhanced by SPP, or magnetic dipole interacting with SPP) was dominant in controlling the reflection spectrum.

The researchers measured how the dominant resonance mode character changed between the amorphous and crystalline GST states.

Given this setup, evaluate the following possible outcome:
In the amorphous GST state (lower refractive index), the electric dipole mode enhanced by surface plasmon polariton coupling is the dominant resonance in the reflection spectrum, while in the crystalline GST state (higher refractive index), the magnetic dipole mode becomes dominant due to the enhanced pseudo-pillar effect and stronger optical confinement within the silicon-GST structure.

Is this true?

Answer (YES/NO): NO